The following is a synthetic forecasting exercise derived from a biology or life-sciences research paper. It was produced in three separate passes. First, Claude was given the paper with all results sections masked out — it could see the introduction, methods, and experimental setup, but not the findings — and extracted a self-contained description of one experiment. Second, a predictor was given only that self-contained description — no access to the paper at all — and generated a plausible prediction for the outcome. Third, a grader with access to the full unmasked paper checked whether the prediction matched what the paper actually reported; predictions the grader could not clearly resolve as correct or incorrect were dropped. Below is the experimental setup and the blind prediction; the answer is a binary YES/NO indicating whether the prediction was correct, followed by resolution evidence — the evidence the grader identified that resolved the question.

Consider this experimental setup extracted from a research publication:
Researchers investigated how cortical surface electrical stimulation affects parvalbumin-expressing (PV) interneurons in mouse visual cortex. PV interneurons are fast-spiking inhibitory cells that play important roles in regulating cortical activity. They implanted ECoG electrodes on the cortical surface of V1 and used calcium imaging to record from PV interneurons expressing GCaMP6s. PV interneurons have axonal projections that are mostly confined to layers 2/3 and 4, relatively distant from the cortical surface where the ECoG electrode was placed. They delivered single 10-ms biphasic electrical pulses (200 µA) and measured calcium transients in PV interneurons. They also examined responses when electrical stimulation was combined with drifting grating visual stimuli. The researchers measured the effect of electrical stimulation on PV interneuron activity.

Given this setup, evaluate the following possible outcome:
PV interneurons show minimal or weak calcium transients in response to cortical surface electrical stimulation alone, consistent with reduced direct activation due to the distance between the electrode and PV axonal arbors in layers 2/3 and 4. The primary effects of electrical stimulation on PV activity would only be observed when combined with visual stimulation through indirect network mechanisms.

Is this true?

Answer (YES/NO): YES